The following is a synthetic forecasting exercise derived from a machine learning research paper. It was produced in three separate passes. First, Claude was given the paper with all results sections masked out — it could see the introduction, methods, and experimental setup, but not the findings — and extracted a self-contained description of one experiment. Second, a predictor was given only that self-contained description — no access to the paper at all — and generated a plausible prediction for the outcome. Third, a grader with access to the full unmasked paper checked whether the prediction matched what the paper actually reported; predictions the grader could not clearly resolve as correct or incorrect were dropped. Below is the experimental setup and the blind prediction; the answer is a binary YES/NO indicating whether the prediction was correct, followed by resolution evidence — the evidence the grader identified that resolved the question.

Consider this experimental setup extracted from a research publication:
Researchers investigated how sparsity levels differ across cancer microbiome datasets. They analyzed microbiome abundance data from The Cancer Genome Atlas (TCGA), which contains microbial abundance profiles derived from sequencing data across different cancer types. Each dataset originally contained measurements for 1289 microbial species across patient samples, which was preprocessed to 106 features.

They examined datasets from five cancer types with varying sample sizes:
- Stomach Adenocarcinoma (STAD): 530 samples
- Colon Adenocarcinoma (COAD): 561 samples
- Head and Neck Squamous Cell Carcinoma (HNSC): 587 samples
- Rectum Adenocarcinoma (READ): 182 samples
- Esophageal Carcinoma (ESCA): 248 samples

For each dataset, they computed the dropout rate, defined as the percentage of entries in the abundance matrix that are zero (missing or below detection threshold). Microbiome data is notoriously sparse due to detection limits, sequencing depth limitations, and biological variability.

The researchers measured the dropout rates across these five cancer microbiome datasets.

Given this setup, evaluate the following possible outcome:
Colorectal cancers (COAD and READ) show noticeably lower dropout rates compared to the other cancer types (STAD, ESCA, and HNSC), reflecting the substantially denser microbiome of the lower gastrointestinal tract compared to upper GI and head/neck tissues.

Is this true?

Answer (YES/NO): YES